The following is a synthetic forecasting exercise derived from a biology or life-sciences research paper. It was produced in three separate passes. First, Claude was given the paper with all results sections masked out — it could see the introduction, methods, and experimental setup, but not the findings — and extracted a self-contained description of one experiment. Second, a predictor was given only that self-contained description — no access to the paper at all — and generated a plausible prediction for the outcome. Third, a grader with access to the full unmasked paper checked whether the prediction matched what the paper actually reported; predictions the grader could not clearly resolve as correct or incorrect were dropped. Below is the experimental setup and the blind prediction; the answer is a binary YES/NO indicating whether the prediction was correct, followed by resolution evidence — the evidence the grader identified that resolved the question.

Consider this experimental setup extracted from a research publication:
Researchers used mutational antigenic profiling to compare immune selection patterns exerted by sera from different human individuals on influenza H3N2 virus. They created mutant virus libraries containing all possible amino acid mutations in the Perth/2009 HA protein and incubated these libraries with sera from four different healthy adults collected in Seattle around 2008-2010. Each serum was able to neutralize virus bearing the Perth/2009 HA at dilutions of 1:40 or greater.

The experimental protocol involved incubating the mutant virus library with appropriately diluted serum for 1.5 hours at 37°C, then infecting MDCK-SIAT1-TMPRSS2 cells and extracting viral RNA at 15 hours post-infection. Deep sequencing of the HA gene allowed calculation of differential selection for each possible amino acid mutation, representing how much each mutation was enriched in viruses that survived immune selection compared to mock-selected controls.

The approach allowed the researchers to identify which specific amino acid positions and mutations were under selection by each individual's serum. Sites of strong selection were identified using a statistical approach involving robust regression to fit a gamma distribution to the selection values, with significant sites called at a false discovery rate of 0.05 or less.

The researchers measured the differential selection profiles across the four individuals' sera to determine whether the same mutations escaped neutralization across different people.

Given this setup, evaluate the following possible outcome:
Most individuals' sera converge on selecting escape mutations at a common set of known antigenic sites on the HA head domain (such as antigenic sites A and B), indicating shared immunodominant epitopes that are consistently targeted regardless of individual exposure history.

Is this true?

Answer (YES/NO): NO